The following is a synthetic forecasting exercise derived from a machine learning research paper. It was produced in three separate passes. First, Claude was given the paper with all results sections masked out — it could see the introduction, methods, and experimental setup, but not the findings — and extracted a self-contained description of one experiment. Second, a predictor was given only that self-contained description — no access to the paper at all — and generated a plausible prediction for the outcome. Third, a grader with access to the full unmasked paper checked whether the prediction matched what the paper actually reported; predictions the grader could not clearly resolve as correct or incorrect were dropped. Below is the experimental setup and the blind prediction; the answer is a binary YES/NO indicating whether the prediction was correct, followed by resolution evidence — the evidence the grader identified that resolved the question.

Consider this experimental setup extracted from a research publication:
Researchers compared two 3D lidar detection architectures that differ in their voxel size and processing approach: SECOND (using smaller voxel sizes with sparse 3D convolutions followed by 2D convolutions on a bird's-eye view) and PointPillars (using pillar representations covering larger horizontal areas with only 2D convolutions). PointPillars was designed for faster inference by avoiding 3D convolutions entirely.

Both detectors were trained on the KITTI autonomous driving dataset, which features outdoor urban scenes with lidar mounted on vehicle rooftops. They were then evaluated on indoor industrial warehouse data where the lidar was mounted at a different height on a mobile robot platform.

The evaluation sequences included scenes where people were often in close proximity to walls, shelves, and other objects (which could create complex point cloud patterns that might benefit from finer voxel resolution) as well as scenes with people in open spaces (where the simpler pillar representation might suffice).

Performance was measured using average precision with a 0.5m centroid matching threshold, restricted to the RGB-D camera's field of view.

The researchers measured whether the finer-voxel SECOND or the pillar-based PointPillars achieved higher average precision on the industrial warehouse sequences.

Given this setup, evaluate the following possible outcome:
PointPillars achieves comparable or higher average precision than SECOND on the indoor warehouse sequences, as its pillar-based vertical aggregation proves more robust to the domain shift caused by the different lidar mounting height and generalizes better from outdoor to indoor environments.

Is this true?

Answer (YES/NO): NO